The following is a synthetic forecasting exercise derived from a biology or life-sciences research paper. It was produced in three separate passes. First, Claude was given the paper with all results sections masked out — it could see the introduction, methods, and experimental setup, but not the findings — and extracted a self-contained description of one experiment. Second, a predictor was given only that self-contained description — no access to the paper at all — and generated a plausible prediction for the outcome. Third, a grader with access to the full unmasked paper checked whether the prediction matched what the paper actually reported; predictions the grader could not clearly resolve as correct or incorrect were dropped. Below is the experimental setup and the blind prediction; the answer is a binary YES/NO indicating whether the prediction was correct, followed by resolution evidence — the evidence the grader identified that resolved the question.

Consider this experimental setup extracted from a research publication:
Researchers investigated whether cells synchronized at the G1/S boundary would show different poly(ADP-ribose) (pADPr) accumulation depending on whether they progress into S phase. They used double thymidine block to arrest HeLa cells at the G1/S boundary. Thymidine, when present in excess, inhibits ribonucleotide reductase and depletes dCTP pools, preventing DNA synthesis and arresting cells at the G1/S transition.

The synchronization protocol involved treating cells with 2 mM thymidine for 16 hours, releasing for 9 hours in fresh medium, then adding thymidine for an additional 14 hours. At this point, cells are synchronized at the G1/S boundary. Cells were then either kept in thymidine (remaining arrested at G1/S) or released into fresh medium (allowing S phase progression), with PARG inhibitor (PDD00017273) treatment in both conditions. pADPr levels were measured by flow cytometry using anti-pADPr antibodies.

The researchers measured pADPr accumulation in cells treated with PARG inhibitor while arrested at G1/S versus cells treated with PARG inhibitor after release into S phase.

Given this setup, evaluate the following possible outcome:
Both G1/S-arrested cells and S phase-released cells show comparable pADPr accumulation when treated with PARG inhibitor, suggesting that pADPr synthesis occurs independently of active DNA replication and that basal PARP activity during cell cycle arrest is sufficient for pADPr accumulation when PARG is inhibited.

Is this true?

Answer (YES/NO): NO